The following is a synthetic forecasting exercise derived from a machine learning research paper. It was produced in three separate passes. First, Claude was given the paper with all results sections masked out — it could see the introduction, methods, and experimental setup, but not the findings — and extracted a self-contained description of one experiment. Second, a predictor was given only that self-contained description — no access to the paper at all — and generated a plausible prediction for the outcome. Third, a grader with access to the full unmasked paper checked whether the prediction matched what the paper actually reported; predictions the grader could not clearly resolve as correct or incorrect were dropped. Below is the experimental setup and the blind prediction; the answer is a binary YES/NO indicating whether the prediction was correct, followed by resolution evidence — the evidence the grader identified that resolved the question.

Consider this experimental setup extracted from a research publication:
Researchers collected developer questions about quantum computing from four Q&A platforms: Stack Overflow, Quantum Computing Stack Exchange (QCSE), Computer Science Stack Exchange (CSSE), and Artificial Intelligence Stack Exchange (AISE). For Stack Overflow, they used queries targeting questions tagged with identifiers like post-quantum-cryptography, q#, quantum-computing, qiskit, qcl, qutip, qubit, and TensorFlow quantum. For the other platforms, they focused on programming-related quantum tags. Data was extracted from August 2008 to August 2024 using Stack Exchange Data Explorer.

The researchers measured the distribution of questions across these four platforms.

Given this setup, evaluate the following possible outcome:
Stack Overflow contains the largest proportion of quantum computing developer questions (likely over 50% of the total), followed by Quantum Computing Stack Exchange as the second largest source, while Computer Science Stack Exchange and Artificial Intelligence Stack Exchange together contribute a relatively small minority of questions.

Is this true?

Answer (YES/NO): NO